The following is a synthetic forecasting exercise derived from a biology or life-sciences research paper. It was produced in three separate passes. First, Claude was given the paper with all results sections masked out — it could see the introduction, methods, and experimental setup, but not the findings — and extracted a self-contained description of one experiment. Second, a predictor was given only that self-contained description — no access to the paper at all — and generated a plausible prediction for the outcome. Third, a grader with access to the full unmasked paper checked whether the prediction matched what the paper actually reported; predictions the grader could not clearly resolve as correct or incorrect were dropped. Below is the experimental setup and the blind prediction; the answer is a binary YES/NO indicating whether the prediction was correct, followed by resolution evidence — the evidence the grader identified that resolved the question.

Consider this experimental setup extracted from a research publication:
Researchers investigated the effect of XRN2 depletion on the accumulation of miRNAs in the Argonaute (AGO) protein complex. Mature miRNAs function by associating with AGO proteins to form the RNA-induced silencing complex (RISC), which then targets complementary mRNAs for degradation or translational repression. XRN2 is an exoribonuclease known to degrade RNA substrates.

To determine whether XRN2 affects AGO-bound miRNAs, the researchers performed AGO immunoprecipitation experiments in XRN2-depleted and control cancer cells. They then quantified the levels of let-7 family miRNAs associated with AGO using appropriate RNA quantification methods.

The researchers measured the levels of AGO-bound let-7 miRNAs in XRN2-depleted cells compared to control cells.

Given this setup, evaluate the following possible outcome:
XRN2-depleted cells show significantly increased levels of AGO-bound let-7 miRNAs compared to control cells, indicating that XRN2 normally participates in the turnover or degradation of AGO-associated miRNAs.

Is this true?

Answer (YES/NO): YES